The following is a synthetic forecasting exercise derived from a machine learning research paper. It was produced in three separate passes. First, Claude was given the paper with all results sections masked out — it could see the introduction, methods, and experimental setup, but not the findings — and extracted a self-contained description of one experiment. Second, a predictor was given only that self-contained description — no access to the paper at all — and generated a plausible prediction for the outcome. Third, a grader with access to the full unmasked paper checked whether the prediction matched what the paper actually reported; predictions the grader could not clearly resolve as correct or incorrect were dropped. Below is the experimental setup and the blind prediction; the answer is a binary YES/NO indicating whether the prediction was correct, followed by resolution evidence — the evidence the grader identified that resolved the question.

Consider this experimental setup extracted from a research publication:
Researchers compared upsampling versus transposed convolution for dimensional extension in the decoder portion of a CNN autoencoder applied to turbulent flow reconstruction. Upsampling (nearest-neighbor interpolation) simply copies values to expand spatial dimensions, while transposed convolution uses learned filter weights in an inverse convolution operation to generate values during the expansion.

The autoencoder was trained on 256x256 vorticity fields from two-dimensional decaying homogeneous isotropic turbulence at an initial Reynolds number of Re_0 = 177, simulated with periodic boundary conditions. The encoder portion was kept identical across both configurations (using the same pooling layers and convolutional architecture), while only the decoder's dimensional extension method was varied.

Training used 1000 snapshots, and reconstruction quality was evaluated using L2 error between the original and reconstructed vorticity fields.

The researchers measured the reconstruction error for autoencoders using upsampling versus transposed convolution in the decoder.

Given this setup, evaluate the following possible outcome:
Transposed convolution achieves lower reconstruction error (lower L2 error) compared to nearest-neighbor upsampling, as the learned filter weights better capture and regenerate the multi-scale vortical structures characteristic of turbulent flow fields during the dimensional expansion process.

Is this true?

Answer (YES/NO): NO